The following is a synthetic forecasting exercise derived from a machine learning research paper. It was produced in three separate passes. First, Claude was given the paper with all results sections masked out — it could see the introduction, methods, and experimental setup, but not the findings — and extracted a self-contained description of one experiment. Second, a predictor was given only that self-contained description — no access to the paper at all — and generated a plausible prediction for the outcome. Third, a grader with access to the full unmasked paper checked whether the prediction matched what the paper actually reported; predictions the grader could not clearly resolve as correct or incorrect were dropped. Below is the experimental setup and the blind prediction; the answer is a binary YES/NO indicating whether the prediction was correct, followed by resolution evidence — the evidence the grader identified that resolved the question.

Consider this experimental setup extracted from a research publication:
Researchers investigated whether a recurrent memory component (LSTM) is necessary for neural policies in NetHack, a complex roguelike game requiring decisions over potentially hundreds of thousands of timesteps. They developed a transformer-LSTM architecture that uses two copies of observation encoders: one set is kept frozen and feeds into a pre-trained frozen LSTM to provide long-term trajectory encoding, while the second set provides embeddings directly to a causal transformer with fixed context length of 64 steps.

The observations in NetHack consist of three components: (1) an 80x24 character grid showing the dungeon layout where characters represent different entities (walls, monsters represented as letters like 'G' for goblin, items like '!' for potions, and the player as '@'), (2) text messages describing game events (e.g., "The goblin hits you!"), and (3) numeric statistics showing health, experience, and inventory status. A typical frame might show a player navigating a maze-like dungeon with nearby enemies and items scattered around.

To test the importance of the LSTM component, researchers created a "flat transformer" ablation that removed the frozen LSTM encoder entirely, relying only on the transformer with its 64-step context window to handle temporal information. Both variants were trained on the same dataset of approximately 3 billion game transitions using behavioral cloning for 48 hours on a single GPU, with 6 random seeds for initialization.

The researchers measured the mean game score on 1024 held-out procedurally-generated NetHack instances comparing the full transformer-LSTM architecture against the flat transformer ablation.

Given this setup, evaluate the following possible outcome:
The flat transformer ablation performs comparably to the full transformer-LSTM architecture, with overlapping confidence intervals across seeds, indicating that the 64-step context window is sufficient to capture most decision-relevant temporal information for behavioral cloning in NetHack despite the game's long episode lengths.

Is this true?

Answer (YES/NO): NO